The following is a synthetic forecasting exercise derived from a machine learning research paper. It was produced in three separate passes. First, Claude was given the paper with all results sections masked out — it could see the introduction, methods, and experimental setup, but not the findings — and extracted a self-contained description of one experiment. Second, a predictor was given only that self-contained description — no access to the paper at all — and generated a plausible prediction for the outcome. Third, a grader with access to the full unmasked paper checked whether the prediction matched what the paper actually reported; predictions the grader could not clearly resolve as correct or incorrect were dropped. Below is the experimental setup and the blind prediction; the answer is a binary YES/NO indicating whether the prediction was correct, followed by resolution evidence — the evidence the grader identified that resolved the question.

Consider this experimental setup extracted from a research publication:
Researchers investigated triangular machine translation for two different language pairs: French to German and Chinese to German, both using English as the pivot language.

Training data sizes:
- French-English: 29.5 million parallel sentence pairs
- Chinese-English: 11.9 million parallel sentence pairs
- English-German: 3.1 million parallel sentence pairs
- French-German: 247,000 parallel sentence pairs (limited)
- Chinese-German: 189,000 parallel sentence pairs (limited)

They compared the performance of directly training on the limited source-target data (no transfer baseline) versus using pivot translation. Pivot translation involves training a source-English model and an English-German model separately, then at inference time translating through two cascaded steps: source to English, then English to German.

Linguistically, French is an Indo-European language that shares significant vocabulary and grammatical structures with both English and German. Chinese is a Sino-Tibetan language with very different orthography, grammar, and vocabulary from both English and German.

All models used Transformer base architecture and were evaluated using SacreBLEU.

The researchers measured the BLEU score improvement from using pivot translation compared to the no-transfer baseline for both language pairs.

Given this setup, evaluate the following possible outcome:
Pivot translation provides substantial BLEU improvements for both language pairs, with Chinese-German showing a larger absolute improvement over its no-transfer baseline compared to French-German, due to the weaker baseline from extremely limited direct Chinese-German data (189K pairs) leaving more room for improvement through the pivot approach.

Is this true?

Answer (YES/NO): NO